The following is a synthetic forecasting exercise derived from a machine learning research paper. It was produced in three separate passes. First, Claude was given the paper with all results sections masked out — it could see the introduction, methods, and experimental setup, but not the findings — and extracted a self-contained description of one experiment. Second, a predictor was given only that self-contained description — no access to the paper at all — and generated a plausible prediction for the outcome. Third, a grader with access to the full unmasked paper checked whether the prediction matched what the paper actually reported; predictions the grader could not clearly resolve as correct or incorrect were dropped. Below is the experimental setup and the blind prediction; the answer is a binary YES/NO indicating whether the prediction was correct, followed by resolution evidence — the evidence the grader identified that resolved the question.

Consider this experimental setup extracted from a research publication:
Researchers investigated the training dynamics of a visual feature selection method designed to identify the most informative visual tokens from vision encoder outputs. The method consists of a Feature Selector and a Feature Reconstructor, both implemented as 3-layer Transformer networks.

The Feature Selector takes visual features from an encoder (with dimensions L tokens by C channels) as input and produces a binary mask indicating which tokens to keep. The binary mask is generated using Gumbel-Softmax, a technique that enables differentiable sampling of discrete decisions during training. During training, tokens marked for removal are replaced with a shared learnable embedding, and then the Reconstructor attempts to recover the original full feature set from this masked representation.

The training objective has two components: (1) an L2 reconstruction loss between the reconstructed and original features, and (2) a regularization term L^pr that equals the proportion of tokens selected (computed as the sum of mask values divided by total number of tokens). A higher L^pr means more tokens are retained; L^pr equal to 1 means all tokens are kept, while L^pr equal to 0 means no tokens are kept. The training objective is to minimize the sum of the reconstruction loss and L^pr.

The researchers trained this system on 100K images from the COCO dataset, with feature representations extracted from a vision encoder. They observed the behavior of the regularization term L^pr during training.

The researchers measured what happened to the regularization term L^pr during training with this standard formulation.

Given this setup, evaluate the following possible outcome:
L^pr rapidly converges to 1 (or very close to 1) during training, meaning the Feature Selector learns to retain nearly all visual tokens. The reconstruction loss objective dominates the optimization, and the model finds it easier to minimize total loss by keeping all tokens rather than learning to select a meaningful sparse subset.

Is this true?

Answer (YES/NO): NO